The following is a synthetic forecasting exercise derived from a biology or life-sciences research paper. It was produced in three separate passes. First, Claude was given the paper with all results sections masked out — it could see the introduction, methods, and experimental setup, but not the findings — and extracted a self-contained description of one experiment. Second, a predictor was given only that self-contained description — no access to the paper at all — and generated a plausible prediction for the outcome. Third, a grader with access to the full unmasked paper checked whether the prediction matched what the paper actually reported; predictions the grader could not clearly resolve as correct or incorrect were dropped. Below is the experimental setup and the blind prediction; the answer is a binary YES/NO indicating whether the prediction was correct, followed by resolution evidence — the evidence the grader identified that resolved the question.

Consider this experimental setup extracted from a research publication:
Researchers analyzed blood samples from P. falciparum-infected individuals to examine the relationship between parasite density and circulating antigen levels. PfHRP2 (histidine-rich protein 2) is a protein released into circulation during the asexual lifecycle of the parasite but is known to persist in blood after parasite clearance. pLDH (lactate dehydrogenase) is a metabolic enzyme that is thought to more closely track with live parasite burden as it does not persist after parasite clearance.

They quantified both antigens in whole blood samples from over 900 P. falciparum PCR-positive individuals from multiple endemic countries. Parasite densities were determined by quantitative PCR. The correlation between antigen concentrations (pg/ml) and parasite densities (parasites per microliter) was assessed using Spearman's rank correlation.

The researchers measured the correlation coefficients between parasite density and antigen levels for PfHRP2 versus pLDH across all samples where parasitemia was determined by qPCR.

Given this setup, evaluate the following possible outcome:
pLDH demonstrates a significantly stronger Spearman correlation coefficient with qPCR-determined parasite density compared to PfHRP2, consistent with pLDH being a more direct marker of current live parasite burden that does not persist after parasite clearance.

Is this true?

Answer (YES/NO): YES